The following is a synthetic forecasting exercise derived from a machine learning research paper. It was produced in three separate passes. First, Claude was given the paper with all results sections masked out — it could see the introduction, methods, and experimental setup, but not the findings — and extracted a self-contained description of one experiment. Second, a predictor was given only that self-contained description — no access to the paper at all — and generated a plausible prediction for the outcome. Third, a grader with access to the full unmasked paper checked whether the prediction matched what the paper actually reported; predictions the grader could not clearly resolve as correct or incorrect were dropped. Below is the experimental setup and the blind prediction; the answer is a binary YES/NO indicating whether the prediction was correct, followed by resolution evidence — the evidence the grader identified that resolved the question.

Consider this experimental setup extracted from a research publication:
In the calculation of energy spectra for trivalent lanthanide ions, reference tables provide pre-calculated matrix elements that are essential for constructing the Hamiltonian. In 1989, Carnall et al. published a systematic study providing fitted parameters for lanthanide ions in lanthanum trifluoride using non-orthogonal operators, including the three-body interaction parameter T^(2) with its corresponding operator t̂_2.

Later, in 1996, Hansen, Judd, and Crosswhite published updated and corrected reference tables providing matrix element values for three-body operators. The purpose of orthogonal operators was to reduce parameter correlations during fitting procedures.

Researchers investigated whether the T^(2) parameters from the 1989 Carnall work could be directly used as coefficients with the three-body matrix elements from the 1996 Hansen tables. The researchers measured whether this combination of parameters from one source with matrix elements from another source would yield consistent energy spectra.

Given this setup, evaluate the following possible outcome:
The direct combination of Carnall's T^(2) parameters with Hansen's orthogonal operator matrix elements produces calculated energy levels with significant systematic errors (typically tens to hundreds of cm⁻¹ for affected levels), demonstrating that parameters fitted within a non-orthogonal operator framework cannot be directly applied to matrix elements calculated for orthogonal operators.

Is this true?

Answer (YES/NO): YES